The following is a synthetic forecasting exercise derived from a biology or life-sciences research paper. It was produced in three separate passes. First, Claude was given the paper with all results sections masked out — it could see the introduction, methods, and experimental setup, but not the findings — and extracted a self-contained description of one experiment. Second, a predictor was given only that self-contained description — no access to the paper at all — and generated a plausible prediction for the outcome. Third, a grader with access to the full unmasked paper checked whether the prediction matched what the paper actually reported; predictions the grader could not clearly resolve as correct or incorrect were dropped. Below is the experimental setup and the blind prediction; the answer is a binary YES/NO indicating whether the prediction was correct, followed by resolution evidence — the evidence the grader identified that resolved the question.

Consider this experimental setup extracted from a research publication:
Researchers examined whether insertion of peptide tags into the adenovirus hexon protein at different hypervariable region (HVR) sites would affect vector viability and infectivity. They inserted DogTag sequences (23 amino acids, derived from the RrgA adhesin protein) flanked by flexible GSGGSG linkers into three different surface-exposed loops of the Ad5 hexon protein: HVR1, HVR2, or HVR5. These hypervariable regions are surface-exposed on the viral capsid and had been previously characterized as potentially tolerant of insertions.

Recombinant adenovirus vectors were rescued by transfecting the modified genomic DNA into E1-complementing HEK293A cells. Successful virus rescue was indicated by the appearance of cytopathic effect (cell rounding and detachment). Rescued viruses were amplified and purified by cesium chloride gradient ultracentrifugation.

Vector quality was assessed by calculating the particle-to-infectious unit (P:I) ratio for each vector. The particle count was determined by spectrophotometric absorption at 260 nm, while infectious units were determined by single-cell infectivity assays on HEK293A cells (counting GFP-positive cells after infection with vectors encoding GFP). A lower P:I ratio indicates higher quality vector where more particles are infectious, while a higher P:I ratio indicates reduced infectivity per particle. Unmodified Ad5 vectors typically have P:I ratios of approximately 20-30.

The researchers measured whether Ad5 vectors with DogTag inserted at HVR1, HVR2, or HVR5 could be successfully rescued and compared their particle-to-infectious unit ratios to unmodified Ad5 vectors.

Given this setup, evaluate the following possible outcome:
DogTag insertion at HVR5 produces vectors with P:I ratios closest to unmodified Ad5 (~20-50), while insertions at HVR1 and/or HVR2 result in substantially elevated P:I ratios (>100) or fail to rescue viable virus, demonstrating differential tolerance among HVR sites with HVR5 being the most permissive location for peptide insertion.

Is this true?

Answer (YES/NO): NO